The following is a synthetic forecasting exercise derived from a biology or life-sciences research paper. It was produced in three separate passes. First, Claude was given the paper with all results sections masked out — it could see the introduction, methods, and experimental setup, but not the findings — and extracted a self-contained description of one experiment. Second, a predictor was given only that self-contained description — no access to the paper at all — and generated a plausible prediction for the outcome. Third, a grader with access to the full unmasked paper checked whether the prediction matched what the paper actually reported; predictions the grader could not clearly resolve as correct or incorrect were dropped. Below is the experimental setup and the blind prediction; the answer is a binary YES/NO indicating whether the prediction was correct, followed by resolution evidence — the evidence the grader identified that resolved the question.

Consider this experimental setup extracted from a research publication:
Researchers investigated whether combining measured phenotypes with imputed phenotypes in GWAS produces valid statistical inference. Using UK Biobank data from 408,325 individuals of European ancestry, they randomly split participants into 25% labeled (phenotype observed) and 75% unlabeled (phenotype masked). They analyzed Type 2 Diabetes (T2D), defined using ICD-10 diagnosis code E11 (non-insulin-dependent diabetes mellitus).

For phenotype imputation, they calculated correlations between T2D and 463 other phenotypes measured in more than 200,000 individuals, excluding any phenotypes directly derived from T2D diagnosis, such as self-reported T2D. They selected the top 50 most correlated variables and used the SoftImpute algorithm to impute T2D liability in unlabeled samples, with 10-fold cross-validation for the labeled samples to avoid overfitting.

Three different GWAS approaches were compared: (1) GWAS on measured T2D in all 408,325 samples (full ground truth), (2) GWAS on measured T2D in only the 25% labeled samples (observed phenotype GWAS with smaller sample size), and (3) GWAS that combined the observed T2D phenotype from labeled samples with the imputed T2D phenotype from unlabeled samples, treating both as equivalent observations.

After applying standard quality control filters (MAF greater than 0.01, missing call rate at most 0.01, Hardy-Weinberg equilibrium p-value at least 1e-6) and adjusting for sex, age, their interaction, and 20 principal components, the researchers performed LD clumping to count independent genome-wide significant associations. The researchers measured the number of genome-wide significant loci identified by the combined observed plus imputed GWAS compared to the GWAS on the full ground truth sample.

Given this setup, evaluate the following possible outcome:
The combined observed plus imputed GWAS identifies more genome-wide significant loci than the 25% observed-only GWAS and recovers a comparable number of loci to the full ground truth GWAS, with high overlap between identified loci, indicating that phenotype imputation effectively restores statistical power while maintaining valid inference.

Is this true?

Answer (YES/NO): NO